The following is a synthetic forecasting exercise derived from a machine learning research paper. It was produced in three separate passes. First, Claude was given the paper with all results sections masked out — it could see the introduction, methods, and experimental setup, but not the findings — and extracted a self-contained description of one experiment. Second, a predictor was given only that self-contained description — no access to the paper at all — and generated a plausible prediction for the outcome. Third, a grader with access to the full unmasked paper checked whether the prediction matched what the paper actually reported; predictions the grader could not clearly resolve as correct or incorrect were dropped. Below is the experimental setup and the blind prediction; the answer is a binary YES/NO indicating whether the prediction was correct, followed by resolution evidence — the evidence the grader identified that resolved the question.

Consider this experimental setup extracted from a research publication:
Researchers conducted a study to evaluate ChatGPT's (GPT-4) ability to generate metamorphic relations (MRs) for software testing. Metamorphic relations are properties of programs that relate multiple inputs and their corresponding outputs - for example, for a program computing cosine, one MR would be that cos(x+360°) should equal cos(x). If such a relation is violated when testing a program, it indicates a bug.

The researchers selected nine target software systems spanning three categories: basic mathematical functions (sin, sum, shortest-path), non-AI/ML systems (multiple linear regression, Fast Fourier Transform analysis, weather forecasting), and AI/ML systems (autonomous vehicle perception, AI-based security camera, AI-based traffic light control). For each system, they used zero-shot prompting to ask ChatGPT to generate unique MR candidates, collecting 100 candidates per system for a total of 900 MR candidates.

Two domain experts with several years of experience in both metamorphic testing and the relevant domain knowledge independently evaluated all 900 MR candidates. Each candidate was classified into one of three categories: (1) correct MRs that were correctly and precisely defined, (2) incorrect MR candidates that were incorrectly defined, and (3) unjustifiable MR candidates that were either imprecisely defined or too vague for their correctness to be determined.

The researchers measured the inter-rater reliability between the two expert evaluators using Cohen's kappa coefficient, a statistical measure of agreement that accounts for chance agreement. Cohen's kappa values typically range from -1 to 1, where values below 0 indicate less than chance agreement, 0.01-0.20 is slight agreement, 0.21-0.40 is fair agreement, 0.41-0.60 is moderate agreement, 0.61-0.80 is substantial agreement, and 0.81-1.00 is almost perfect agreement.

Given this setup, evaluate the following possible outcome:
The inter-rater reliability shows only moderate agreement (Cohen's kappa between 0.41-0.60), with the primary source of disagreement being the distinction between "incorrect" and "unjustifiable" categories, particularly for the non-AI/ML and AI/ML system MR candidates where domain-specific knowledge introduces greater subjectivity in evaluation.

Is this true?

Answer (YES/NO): NO